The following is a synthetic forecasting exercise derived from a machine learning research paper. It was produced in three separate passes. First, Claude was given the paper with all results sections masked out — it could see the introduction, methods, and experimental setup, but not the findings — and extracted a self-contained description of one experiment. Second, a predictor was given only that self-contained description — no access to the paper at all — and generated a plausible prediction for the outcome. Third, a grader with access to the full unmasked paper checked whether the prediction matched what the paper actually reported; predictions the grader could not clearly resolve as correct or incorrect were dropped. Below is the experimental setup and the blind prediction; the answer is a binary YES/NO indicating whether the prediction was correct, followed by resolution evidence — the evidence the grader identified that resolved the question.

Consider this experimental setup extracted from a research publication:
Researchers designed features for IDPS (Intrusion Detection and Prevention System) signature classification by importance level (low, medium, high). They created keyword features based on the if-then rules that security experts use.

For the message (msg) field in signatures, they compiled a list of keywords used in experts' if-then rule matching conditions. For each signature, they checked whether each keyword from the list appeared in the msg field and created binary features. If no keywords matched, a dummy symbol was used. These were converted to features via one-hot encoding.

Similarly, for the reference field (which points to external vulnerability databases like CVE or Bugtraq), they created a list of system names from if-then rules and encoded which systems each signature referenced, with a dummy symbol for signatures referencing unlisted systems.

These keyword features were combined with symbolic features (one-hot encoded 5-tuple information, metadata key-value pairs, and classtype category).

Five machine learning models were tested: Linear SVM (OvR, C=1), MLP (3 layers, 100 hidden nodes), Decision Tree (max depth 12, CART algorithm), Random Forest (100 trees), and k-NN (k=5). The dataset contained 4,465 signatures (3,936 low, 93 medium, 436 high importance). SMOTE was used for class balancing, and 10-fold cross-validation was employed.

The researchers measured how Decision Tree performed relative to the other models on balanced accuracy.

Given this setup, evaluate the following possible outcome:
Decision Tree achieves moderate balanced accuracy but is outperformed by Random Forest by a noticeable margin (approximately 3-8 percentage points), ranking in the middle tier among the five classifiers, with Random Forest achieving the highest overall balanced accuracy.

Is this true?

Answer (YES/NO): NO